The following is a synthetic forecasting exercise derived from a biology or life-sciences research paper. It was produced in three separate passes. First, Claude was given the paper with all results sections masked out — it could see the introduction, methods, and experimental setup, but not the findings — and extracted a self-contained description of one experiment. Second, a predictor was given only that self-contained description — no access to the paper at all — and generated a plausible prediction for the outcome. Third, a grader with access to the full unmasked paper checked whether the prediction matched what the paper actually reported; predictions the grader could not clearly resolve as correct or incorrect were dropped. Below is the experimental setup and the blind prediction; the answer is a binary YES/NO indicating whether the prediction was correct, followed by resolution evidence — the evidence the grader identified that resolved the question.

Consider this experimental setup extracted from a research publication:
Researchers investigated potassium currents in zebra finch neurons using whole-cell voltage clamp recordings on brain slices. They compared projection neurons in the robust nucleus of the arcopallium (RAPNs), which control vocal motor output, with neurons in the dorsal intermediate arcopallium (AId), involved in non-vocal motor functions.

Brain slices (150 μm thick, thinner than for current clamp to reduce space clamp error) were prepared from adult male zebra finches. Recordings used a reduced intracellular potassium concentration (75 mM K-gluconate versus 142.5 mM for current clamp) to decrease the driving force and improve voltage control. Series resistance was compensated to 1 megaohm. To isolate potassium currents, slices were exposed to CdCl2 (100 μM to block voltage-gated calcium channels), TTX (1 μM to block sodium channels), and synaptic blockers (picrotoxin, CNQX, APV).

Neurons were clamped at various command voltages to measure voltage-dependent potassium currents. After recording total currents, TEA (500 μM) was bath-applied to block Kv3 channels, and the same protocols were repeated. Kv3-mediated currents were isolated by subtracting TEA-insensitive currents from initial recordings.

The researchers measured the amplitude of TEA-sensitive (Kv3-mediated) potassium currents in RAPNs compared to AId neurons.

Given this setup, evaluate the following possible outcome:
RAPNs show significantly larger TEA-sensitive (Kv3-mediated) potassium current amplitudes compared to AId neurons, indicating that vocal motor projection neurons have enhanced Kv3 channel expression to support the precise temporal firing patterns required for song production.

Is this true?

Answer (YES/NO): YES